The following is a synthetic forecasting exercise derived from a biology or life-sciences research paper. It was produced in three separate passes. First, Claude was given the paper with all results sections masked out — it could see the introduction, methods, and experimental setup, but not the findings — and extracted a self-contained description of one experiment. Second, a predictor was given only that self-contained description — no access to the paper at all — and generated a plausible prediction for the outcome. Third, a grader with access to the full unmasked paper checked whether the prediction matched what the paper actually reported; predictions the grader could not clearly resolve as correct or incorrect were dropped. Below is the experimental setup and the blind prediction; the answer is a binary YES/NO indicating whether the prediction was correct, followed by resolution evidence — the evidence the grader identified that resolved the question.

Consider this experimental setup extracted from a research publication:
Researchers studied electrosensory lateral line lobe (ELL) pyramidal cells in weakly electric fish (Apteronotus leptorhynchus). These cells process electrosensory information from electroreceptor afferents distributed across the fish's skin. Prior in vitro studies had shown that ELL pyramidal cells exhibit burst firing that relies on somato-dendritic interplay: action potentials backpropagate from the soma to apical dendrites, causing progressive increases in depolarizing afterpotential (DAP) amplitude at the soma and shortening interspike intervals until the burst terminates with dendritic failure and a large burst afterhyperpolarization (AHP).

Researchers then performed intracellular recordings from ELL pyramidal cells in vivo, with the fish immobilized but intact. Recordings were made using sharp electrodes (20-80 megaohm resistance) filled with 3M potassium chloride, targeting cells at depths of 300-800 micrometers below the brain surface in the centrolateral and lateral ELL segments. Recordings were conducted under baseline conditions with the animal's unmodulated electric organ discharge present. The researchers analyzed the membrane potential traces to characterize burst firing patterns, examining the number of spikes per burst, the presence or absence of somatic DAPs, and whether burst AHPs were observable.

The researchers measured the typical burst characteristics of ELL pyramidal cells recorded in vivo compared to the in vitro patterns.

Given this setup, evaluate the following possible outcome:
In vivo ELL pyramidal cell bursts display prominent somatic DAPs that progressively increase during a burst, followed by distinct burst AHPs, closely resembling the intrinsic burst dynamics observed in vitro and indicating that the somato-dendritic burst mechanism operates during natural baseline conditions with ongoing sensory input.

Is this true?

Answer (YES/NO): NO